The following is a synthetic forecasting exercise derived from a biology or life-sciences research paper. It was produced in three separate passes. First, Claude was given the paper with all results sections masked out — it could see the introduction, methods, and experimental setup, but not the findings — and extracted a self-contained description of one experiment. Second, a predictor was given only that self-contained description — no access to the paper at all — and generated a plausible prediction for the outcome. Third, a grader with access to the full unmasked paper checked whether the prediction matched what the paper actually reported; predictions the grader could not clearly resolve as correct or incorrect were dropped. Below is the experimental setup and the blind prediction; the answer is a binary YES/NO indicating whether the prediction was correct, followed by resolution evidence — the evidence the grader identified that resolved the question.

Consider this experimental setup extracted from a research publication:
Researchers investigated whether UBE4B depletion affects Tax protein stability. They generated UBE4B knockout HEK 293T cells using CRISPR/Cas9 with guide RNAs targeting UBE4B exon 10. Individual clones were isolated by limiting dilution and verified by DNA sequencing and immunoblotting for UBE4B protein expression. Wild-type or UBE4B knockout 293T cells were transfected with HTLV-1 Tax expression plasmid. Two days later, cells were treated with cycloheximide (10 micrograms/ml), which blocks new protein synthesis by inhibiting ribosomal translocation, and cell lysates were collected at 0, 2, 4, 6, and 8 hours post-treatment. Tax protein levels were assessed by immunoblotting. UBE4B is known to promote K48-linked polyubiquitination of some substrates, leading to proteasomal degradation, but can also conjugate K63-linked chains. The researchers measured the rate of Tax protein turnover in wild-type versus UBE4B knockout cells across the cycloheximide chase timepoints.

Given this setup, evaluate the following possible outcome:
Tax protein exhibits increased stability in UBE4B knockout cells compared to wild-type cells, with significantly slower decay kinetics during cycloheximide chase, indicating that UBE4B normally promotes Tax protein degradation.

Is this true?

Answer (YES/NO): NO